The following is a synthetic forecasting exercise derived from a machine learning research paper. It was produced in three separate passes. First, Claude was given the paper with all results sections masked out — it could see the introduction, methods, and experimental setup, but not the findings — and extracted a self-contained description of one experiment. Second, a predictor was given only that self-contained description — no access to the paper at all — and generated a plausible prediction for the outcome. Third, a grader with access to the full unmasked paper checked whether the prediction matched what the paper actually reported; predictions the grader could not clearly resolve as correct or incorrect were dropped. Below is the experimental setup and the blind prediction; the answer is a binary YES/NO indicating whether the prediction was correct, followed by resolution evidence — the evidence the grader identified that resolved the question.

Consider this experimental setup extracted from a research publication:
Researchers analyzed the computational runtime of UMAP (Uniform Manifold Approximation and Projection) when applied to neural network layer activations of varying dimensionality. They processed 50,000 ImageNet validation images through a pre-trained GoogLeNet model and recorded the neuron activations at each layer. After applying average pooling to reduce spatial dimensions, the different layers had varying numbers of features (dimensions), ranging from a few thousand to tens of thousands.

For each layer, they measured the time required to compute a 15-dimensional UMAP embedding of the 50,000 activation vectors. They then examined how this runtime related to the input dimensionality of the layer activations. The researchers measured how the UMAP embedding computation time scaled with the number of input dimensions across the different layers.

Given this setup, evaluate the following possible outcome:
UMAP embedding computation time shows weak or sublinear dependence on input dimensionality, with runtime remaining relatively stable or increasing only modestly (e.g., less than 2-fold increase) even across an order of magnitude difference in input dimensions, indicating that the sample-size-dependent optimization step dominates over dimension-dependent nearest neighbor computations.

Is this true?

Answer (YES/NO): NO